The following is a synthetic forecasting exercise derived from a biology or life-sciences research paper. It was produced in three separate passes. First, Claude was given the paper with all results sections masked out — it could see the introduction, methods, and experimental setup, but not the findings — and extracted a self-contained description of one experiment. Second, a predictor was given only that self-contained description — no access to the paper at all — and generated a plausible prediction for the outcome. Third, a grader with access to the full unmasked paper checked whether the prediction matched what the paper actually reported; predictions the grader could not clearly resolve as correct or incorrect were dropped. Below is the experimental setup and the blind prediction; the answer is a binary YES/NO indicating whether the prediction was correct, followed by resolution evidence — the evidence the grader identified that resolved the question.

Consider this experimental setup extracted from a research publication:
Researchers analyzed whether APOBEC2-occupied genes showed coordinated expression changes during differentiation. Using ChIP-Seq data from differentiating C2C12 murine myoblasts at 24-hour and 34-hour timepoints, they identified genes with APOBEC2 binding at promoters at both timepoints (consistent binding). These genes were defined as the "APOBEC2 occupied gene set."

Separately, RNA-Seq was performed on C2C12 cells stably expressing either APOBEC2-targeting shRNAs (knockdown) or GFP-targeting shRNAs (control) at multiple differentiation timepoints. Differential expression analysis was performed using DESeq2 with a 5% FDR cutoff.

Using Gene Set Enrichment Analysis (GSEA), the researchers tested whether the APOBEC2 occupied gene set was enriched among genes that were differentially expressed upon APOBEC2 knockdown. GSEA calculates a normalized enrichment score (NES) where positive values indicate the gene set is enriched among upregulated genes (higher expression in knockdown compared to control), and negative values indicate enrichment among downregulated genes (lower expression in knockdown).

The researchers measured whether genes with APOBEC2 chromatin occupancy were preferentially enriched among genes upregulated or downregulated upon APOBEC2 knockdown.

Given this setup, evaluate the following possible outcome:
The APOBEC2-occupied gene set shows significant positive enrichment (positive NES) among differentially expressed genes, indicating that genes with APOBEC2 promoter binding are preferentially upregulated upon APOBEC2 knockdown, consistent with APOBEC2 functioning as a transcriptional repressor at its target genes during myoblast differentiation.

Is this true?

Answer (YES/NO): YES